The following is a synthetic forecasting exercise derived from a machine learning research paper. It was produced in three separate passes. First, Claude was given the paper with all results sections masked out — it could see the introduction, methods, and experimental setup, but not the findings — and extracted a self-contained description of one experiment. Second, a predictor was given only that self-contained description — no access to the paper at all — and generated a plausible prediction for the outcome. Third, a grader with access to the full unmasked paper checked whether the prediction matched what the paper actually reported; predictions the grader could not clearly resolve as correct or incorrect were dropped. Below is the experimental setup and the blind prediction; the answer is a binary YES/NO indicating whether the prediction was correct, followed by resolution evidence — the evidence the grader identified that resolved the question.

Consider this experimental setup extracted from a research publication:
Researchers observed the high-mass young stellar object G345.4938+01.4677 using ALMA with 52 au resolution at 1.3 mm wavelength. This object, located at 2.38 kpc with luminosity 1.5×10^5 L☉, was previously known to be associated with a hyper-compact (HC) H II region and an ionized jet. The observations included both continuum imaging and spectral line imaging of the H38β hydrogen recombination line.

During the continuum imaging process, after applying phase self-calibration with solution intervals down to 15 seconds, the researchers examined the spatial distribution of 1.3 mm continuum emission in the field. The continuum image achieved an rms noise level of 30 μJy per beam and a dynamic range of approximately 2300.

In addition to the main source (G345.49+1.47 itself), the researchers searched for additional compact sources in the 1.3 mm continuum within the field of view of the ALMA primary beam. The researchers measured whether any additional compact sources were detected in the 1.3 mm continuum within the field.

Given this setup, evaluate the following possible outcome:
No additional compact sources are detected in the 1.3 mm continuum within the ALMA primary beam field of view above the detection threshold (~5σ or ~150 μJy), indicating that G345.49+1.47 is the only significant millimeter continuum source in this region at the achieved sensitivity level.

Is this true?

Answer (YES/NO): NO